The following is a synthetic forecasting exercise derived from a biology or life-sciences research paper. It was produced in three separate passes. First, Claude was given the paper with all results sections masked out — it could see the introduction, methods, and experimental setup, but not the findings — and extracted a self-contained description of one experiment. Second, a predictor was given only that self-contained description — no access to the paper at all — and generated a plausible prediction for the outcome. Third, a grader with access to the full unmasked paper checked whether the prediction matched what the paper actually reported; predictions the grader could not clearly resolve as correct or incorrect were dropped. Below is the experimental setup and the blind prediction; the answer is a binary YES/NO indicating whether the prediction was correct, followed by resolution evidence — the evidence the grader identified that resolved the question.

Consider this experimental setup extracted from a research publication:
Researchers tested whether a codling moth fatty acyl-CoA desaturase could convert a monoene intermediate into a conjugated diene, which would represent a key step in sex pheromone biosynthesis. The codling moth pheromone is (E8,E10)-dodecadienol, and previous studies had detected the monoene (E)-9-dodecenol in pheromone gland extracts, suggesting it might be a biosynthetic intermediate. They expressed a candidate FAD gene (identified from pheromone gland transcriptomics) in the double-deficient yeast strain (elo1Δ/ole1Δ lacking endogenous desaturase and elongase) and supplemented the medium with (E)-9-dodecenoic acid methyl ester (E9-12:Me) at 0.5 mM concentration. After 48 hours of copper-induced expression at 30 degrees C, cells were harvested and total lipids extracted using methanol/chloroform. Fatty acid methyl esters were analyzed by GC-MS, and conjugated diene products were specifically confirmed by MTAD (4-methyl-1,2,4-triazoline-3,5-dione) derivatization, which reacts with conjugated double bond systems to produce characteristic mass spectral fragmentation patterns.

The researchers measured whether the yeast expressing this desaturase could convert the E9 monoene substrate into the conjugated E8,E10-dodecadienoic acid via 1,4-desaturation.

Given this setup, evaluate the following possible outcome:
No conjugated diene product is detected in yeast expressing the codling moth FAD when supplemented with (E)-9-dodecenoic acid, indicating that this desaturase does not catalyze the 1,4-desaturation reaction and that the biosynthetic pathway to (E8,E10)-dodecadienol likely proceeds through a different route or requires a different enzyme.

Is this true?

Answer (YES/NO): NO